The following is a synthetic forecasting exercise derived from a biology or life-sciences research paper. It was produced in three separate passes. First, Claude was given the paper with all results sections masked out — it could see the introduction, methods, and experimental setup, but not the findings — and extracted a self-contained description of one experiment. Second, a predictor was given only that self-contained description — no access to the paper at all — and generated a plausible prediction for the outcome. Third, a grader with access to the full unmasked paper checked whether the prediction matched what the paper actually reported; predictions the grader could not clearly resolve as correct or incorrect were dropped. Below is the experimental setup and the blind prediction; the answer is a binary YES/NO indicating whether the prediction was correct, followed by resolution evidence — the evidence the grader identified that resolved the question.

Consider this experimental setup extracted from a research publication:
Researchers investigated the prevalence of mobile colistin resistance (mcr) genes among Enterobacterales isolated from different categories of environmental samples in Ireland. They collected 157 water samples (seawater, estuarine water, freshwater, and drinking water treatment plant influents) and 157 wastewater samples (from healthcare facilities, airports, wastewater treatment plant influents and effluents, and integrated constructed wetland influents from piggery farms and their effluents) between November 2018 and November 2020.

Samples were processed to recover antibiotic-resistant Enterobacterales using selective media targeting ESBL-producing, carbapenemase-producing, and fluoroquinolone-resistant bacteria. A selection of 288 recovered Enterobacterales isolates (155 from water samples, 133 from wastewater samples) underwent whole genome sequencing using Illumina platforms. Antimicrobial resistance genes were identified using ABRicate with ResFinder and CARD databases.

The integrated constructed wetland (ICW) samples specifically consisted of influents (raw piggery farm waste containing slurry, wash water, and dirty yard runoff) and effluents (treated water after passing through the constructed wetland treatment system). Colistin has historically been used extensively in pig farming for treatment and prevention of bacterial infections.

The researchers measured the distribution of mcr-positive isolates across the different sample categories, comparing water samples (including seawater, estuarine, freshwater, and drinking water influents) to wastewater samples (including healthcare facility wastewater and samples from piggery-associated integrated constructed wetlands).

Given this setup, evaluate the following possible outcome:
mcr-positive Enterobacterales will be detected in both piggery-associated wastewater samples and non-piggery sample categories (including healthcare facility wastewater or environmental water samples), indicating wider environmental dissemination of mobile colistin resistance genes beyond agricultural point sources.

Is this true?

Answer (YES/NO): YES